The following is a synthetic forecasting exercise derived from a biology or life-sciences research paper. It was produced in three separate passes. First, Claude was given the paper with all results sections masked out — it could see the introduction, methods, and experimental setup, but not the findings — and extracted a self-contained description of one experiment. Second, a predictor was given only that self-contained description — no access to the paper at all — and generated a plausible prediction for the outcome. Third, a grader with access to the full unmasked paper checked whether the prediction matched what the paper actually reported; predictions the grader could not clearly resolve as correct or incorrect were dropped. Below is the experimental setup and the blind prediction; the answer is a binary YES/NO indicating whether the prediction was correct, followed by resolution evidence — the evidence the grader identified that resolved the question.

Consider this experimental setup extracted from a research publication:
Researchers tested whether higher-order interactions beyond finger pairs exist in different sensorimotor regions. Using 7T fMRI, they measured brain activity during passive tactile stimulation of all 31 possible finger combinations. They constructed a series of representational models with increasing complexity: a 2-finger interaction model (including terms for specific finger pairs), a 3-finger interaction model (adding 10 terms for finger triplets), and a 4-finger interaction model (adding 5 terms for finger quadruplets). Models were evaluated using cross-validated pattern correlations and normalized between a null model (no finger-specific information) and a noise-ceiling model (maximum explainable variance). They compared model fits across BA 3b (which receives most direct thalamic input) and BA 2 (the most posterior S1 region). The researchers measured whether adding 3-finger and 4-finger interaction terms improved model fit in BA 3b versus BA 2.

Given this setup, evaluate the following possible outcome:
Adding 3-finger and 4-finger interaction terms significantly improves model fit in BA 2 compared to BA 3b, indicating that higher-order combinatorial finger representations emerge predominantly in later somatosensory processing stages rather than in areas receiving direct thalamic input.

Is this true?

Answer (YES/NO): YES